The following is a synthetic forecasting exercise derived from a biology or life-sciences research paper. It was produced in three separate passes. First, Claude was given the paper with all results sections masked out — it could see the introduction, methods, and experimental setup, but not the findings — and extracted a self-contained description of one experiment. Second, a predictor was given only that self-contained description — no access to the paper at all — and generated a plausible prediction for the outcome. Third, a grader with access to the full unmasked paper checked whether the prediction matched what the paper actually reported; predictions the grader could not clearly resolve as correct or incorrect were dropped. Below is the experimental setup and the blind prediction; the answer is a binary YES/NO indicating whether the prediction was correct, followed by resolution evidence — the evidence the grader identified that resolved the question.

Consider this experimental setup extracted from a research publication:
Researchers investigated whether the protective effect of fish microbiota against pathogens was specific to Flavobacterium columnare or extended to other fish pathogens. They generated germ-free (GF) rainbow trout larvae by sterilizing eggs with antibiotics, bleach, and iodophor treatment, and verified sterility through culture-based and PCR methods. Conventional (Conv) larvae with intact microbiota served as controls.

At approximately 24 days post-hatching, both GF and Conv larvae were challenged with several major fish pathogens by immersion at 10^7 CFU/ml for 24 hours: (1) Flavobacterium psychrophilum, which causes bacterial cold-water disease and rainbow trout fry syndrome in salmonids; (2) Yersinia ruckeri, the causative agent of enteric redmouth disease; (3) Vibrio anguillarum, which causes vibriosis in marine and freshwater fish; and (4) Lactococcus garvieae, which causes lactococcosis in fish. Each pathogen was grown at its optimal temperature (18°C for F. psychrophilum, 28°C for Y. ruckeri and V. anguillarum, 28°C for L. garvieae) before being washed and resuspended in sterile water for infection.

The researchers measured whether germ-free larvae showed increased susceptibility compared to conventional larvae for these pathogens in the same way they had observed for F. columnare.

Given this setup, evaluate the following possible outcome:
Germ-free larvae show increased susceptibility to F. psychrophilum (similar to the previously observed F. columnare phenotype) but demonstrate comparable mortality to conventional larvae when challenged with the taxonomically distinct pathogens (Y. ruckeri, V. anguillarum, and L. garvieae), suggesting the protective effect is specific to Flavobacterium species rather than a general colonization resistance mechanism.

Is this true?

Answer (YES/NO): NO